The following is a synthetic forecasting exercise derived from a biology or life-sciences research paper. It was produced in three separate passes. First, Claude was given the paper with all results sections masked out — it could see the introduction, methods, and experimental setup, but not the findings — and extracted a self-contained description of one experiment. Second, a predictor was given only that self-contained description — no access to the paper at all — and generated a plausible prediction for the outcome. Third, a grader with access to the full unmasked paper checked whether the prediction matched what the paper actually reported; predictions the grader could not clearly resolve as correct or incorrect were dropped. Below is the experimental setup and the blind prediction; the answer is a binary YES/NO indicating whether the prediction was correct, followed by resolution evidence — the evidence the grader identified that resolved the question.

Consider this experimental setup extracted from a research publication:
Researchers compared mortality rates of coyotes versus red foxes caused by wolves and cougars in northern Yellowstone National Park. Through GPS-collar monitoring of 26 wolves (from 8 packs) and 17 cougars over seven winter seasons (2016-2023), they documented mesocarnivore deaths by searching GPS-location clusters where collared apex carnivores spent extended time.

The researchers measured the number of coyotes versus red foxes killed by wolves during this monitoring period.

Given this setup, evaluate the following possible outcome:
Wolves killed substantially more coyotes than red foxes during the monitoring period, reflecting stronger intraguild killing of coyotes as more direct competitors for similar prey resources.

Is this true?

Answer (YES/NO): YES